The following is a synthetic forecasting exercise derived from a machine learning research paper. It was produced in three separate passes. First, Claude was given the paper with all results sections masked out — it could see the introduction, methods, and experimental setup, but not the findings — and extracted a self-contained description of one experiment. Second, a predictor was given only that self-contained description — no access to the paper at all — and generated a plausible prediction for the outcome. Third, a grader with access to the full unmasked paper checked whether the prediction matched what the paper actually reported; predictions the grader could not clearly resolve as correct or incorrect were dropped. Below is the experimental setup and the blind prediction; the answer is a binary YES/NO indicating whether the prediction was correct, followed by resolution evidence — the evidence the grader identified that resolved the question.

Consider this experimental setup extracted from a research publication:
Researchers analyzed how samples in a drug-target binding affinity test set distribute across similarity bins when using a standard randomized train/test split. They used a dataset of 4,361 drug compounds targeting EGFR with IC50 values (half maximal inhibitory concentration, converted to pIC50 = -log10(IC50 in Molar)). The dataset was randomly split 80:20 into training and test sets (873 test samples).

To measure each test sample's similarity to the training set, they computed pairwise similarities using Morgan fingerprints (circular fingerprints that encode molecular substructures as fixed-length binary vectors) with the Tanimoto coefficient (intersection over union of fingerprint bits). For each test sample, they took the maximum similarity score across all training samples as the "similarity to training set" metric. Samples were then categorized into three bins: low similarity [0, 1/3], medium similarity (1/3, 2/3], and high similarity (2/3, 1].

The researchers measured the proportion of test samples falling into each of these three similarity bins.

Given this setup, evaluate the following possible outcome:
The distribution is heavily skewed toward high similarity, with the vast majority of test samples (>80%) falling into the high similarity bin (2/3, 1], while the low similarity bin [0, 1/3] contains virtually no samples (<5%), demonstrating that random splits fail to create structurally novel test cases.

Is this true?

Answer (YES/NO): YES